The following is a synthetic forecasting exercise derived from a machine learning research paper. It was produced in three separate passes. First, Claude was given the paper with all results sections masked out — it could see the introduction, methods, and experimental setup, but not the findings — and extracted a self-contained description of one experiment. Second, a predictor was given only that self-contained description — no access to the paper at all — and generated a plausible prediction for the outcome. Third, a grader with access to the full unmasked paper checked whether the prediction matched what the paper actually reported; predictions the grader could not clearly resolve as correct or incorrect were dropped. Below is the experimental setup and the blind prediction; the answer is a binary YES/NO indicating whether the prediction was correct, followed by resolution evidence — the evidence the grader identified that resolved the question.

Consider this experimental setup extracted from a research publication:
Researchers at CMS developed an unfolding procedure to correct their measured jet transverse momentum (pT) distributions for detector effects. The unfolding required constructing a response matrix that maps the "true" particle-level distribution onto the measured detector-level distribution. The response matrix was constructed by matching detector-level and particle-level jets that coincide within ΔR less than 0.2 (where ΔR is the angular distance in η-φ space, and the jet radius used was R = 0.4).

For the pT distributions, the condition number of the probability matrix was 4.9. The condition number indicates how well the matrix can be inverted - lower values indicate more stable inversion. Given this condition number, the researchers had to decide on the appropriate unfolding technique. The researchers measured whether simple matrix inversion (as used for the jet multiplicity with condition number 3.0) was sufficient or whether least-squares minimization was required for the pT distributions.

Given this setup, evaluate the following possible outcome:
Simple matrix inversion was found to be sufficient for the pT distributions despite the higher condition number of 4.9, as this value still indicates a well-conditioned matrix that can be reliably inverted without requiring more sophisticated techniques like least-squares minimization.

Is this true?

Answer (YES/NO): NO